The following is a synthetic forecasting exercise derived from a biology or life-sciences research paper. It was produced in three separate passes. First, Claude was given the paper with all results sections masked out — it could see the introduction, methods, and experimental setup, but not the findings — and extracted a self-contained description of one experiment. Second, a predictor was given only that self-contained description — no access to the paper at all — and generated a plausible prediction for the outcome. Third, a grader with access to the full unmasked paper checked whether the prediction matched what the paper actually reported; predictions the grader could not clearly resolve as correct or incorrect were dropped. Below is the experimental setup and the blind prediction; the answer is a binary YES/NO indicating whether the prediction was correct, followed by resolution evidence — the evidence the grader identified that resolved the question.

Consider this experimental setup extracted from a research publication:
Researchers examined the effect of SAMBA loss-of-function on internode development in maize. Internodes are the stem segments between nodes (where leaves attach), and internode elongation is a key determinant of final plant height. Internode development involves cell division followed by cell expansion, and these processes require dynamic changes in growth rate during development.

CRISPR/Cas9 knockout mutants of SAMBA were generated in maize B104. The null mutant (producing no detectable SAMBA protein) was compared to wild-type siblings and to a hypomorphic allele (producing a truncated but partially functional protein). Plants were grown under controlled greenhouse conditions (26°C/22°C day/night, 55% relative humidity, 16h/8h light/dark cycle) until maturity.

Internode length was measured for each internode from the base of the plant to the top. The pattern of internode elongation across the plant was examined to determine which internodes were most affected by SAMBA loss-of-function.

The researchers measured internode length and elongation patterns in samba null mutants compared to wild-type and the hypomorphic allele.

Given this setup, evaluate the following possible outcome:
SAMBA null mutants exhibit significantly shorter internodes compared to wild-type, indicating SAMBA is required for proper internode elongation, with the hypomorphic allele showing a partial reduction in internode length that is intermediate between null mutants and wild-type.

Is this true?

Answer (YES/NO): YES